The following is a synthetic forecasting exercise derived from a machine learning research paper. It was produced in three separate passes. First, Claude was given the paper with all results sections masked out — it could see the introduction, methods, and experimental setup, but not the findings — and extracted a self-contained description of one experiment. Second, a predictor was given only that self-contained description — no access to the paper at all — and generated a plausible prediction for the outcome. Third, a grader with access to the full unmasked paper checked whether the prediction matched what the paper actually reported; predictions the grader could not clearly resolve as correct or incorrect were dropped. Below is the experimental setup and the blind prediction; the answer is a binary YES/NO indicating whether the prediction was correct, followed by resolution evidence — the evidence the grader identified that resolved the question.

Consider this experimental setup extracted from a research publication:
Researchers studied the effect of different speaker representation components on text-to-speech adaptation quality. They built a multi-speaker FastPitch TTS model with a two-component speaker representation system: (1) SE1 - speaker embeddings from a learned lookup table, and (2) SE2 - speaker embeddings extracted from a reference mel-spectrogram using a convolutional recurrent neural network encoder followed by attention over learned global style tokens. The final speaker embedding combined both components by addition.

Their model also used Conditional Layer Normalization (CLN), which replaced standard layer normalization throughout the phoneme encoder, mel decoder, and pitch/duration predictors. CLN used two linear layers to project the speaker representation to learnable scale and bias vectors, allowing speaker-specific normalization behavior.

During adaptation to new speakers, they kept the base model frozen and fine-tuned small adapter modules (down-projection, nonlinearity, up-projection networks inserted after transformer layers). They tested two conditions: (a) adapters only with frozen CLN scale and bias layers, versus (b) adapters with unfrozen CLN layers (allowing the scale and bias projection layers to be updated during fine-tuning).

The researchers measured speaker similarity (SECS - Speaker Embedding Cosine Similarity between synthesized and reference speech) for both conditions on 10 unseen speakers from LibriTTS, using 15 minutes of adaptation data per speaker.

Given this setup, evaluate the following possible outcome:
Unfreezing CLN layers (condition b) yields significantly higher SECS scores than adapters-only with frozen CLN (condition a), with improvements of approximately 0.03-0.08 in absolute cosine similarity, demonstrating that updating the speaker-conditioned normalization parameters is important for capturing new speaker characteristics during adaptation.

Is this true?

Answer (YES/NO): NO